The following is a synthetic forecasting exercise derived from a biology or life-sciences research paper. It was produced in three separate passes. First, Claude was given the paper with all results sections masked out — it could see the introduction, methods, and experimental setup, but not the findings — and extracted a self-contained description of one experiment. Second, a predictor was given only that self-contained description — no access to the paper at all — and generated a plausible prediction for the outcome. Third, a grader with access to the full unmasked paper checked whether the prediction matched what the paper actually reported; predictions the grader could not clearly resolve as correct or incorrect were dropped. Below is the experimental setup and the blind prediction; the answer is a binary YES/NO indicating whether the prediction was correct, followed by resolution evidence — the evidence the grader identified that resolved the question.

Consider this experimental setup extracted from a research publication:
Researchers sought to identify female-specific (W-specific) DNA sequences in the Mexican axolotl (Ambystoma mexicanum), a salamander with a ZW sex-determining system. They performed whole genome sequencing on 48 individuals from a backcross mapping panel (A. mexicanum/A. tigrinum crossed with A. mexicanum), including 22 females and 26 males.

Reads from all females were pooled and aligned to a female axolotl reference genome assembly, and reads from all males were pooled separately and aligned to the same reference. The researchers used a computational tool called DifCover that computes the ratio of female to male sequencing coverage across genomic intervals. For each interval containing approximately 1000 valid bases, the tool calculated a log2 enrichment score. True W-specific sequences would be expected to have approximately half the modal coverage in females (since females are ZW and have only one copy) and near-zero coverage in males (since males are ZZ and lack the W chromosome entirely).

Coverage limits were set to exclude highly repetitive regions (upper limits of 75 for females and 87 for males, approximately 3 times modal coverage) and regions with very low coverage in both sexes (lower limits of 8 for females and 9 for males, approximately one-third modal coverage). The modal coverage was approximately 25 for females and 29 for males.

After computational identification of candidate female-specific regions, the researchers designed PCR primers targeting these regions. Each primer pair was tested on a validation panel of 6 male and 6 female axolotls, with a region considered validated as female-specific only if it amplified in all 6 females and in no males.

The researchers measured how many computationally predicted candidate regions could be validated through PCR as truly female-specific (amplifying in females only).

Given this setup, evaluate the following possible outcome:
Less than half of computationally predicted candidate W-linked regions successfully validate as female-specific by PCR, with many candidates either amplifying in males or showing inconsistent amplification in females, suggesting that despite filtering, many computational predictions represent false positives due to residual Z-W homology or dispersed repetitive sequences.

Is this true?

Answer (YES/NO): YES